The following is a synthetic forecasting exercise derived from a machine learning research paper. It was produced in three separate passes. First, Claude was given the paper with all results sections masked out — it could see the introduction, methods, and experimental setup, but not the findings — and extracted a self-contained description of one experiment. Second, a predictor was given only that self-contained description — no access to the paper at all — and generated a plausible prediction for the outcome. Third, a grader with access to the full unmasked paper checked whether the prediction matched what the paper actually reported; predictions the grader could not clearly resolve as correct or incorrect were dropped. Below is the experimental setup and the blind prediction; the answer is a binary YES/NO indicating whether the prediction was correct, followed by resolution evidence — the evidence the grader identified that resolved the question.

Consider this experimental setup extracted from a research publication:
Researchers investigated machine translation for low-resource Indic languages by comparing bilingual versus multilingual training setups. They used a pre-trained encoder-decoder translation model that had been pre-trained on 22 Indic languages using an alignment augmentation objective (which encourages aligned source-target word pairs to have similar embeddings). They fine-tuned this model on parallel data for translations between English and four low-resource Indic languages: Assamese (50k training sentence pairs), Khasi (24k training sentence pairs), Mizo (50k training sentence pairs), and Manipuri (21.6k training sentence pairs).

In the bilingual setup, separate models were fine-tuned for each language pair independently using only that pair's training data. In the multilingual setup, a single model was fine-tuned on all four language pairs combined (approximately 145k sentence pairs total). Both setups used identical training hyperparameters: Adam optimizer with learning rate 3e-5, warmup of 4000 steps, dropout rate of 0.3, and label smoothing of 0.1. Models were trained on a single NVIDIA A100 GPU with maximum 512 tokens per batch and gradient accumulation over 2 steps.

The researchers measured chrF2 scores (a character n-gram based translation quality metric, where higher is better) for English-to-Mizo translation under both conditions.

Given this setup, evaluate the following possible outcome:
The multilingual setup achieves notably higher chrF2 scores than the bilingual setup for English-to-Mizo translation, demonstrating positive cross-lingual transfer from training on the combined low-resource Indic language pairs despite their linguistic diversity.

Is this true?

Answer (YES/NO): NO